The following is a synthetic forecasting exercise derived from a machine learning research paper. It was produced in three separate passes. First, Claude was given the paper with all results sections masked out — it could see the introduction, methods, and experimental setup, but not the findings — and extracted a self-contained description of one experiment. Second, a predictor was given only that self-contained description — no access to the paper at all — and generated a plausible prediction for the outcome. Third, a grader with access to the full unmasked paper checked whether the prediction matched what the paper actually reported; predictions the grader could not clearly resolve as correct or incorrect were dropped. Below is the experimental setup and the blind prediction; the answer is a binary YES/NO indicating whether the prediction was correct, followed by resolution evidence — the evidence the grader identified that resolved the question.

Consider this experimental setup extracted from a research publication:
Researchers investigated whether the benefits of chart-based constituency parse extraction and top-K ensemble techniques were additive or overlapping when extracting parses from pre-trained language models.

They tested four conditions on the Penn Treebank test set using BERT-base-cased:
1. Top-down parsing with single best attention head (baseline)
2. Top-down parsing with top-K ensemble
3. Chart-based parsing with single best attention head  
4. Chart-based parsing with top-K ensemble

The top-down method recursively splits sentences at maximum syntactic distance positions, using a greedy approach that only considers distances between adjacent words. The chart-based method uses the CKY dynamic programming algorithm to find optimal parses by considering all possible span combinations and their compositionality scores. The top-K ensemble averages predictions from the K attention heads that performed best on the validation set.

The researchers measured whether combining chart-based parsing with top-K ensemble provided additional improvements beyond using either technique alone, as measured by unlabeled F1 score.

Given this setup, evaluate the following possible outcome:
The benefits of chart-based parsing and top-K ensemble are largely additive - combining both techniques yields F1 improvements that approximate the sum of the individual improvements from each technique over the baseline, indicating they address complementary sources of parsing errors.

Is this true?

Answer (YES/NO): YES